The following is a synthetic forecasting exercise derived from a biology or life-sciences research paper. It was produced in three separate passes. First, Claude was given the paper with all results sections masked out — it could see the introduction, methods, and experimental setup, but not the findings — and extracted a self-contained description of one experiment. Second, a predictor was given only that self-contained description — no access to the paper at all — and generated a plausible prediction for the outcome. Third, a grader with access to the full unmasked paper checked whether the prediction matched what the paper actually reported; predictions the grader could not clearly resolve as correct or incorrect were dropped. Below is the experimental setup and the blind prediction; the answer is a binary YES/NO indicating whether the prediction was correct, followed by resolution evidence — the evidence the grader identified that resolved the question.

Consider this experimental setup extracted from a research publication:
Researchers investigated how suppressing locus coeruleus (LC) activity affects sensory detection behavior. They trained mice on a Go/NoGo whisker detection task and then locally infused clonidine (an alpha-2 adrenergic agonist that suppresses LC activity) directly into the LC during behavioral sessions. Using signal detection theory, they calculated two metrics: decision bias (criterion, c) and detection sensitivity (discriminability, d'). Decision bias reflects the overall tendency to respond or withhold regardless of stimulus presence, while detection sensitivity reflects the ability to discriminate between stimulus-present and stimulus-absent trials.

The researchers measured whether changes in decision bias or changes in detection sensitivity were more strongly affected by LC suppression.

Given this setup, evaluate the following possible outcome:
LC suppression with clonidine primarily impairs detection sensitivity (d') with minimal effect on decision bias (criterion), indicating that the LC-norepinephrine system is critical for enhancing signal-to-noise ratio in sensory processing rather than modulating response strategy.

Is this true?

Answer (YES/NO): NO